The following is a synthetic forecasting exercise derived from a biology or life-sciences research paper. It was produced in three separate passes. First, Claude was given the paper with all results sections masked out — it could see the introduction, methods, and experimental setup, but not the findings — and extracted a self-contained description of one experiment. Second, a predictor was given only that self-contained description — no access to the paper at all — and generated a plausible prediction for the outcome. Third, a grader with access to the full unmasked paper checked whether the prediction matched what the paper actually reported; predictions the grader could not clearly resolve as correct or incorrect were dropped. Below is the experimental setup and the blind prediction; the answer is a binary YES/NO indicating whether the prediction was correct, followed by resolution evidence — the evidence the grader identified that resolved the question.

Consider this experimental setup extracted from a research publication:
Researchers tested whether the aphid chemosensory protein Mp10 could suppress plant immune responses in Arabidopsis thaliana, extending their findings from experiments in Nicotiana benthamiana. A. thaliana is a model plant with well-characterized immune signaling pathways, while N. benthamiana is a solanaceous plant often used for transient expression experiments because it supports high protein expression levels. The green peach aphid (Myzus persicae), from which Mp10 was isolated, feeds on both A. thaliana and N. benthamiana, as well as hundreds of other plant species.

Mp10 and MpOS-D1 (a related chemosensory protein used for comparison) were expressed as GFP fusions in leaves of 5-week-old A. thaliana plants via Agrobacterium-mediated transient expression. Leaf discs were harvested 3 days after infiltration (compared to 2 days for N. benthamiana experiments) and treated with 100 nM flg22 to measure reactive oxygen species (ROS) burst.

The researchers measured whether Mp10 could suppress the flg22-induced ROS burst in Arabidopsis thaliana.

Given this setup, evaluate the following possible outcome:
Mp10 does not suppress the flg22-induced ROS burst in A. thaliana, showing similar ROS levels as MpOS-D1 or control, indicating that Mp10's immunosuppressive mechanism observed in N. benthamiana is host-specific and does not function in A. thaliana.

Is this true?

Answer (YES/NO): NO